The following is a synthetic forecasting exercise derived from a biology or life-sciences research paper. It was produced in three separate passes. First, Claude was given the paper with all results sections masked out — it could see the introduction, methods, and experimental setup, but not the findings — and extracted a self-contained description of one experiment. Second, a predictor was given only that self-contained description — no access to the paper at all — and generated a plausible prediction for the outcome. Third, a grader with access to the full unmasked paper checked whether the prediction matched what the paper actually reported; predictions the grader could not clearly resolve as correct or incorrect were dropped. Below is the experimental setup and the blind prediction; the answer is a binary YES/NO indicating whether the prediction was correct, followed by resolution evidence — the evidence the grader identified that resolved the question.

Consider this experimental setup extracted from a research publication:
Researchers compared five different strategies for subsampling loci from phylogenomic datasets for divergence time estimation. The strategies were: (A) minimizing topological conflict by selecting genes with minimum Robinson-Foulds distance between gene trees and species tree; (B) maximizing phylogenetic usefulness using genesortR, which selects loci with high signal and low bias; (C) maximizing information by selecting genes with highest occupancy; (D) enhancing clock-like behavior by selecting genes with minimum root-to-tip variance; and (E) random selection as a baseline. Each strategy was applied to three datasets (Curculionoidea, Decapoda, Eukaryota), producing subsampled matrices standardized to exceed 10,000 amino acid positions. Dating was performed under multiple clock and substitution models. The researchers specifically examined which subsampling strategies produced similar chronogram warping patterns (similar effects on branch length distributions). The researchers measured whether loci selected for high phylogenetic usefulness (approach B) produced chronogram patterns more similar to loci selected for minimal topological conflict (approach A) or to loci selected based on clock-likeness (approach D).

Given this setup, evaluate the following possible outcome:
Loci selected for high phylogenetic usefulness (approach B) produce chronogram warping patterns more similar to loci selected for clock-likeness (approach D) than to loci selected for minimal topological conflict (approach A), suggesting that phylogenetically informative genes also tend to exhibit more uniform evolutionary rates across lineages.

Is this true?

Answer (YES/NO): NO